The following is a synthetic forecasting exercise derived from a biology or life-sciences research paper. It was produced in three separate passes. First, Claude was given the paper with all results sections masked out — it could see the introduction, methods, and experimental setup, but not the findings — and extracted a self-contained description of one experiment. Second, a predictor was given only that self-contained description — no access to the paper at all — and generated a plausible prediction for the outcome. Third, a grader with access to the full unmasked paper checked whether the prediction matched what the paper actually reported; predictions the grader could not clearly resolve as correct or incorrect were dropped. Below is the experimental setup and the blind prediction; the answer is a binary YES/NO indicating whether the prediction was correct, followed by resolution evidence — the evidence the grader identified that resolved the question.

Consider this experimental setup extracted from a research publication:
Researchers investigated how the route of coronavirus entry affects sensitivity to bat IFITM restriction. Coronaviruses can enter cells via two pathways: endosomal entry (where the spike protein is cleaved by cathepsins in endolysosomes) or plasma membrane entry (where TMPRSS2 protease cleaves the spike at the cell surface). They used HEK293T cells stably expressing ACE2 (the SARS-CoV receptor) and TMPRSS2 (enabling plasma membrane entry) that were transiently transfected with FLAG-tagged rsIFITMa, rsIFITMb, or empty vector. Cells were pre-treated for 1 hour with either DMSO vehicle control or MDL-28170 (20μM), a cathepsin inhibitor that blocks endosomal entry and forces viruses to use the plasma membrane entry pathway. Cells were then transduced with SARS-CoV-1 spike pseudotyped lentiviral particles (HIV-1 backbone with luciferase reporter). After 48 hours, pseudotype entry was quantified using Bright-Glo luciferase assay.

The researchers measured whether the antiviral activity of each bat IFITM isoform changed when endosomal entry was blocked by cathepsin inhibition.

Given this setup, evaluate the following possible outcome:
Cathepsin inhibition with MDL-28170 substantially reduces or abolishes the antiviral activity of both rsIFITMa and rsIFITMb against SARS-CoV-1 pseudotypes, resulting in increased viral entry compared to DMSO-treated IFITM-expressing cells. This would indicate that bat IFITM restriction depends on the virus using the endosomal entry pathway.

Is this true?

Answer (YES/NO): NO